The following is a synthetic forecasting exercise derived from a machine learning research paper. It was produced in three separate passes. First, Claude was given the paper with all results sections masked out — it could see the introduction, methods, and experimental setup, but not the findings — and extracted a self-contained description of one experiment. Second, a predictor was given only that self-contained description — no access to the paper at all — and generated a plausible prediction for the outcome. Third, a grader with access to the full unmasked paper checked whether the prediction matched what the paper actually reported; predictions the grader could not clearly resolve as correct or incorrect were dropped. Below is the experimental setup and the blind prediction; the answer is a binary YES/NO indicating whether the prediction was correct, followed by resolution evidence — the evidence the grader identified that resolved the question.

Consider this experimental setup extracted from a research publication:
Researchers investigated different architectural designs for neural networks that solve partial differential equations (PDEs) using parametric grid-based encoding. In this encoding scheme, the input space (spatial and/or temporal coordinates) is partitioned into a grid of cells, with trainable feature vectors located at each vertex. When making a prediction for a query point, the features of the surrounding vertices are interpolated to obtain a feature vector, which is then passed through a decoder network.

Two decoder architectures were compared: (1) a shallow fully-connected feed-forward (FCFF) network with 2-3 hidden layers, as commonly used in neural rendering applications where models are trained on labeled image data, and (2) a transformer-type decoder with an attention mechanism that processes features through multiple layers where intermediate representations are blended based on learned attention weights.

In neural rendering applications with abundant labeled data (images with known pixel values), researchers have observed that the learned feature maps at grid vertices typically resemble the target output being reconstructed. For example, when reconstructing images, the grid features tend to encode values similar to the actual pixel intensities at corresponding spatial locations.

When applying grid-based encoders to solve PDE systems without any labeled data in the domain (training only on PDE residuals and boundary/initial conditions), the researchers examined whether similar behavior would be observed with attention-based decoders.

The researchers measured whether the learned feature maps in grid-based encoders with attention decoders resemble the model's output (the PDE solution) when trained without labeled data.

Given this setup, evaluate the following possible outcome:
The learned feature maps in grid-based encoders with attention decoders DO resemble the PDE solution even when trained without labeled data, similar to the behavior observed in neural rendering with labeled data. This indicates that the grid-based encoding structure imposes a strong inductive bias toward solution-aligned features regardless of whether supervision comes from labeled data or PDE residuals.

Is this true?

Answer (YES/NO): NO